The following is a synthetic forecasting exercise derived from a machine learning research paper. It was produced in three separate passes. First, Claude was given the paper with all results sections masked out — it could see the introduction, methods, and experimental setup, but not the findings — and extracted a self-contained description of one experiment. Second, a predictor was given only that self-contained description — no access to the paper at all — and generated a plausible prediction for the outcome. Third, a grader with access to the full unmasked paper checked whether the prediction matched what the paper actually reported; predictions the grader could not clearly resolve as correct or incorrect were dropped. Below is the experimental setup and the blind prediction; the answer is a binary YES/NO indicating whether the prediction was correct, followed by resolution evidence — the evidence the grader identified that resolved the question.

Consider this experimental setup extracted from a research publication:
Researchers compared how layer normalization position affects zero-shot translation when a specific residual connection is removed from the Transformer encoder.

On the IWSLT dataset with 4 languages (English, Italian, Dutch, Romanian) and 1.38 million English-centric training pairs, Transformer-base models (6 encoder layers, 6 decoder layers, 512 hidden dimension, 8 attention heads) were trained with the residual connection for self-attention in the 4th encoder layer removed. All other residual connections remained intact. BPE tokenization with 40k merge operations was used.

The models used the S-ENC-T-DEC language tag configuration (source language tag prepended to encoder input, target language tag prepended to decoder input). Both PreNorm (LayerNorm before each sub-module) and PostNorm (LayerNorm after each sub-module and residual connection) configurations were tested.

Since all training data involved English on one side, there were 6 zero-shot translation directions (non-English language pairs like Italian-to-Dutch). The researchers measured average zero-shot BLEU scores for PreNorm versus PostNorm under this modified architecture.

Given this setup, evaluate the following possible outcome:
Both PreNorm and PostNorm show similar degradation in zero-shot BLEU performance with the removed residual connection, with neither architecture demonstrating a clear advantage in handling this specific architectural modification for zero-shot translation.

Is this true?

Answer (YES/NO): NO